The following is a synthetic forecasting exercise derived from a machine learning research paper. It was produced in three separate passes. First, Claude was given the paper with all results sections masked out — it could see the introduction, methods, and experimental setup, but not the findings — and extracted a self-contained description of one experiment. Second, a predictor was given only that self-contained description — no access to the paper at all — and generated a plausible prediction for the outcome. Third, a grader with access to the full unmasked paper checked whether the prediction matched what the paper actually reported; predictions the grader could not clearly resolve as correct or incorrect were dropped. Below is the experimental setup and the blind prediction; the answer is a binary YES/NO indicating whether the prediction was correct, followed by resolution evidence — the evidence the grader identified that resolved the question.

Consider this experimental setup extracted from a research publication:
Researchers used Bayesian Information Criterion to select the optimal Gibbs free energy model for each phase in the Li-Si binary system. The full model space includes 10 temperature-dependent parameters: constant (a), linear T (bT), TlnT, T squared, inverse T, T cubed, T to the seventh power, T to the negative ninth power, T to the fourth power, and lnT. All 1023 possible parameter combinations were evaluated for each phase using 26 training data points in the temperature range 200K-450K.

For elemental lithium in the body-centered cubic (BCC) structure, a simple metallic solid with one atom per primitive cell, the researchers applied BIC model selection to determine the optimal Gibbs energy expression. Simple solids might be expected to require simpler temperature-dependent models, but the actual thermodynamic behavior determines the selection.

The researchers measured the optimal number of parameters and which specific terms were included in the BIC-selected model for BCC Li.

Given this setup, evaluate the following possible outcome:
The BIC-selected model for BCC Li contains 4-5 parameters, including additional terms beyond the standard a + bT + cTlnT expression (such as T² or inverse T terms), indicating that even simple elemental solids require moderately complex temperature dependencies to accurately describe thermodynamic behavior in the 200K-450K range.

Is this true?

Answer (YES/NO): NO